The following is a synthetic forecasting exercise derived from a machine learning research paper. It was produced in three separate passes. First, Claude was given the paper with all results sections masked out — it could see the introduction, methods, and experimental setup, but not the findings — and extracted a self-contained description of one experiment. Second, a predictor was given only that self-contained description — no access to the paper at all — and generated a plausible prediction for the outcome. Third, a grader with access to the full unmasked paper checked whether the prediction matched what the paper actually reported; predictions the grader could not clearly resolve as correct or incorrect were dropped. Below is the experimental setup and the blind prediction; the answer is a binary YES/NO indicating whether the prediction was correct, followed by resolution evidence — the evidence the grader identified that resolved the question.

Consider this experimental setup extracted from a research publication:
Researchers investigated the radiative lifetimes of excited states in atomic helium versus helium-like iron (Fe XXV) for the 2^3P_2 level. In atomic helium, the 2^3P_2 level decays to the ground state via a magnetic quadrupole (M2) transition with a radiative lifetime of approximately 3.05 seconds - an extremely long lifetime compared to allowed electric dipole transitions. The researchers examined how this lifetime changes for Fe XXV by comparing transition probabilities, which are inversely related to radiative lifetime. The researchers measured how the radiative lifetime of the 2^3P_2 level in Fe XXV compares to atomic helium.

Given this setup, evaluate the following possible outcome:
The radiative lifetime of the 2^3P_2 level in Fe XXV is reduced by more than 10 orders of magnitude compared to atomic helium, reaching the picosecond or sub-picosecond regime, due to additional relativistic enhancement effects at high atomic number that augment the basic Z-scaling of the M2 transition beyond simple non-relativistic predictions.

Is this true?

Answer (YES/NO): NO